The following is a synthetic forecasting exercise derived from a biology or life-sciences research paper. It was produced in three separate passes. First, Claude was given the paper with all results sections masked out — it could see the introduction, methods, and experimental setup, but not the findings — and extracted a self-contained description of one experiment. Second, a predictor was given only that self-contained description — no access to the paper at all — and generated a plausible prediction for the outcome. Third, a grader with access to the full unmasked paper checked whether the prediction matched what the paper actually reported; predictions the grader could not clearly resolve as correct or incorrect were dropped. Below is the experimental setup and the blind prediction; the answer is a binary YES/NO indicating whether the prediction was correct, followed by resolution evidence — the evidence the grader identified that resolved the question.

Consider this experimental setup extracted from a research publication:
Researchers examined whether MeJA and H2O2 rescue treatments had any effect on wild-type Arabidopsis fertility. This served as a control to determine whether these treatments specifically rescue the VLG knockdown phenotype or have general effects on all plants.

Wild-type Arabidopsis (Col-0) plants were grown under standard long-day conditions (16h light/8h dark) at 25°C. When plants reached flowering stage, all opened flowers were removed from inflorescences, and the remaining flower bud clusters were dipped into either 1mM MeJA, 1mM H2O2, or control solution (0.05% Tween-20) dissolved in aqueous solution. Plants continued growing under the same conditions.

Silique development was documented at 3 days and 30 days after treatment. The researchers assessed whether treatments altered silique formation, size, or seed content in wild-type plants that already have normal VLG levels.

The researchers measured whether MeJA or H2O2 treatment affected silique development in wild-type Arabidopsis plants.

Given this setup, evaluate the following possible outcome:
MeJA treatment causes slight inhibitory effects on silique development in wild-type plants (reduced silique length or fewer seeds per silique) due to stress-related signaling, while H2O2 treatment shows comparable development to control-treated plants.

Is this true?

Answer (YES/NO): NO